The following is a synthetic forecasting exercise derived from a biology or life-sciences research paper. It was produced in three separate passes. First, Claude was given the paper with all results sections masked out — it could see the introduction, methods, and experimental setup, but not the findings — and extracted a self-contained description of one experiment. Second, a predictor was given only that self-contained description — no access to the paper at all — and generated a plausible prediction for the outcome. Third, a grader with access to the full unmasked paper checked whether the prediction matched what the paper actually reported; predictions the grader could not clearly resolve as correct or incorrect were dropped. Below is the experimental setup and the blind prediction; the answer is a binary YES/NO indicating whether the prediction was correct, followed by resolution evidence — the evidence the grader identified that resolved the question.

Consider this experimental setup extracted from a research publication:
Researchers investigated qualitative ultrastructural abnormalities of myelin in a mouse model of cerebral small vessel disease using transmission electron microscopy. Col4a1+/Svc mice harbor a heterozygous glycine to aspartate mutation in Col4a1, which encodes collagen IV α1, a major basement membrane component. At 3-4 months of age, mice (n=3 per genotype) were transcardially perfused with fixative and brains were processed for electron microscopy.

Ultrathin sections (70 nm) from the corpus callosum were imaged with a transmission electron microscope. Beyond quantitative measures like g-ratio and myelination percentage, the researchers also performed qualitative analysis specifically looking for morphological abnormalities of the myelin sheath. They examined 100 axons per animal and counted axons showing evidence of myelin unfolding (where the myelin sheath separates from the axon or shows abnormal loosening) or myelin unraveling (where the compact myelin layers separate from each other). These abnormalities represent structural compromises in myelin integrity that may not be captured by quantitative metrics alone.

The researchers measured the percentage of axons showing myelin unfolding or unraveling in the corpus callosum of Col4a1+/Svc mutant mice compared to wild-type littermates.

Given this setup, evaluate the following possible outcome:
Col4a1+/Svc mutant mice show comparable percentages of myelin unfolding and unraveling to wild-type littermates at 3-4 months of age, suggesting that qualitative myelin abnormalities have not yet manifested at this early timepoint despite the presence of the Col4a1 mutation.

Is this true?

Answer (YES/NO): NO